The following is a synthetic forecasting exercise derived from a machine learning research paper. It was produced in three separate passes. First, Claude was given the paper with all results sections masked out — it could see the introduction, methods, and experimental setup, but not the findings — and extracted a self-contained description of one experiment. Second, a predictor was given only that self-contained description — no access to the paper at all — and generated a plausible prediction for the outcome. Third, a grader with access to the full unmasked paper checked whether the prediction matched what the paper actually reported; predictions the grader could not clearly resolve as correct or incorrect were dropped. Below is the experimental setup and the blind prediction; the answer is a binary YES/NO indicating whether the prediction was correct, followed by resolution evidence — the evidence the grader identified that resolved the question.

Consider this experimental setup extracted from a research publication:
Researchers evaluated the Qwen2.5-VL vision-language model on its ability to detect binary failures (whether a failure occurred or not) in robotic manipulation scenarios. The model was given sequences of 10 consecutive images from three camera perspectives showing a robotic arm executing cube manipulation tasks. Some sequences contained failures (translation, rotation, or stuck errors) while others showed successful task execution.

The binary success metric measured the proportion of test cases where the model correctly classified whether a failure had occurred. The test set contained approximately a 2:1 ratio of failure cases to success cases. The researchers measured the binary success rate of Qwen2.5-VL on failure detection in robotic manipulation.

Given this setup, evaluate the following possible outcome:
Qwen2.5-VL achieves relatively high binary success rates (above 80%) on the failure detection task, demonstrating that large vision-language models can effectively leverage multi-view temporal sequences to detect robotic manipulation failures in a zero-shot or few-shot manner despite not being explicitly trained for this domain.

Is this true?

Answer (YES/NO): NO